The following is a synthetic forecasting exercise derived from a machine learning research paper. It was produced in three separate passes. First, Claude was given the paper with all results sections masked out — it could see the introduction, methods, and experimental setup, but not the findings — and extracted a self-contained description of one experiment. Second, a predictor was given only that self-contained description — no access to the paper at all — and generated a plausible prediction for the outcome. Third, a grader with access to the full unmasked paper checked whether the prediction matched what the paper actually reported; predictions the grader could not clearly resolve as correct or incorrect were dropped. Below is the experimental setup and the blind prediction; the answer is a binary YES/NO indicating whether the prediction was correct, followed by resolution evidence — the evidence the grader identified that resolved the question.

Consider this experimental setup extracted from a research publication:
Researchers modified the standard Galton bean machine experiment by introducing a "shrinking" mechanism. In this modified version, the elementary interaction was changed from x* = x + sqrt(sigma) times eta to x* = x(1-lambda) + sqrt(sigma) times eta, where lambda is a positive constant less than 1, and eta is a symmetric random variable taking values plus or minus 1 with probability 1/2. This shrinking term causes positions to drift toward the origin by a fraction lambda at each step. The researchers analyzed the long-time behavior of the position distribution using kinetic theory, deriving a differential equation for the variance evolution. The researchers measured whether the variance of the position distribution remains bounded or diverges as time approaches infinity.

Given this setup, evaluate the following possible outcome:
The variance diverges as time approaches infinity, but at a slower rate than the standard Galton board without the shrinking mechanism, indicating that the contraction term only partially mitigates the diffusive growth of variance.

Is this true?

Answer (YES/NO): NO